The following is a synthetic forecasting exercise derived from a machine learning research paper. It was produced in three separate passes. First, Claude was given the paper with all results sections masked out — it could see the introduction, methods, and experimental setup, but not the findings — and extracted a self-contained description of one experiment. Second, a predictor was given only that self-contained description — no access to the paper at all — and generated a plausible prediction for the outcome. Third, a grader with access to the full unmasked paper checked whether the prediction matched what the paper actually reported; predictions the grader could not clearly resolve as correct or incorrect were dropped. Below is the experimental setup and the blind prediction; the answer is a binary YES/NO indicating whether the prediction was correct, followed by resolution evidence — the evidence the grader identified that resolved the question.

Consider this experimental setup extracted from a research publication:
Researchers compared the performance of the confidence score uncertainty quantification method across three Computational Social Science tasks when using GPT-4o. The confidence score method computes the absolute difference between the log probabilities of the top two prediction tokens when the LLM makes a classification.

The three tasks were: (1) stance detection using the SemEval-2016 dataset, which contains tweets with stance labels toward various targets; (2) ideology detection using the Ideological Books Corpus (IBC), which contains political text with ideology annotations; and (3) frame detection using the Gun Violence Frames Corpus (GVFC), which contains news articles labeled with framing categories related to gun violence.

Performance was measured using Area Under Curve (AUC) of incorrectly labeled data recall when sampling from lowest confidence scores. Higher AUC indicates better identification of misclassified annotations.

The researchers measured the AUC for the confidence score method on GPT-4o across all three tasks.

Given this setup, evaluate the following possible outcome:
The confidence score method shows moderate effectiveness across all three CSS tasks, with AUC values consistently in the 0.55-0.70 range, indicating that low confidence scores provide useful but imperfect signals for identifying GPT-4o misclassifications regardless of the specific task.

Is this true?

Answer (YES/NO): YES